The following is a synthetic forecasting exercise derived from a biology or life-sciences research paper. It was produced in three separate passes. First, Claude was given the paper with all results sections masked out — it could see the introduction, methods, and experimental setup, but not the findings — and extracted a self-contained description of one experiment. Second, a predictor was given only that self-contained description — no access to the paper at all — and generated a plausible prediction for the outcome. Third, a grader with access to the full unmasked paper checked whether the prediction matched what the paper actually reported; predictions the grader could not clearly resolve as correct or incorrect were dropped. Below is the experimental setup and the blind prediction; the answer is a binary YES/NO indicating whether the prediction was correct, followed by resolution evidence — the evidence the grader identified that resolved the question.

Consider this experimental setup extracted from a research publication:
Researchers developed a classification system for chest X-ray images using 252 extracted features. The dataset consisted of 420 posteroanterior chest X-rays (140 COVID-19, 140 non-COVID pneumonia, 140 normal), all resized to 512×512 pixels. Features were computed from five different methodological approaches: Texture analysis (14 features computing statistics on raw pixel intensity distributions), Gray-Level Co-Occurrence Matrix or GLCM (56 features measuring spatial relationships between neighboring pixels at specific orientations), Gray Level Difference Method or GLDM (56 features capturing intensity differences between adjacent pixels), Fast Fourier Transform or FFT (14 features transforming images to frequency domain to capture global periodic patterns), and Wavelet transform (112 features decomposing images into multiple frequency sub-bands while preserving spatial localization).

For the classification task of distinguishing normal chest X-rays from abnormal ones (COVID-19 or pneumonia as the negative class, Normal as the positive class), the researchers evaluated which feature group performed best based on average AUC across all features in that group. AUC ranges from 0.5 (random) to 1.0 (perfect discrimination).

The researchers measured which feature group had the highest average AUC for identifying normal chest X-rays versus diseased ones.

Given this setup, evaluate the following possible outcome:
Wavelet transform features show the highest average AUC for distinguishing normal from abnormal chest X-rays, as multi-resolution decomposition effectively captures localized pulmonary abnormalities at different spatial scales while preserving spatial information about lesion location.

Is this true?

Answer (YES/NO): NO